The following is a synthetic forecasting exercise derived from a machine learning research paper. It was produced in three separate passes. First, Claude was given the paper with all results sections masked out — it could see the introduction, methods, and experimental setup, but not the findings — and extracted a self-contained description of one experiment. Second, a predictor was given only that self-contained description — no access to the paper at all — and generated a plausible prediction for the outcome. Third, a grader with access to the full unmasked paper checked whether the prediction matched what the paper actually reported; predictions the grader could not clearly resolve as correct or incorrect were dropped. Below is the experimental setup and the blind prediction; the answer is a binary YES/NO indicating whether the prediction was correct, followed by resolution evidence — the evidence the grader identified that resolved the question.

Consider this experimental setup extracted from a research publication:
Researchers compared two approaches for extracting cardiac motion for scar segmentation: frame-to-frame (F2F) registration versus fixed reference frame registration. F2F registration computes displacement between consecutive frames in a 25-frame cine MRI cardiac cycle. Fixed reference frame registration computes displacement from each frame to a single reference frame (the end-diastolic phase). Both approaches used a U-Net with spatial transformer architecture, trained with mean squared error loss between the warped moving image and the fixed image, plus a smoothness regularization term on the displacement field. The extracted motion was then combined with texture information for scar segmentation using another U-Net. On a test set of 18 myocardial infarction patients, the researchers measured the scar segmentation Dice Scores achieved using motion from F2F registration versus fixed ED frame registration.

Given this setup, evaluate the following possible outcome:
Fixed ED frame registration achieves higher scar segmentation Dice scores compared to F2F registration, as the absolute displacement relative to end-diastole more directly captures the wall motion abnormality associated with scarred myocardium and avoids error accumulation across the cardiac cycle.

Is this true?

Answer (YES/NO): YES